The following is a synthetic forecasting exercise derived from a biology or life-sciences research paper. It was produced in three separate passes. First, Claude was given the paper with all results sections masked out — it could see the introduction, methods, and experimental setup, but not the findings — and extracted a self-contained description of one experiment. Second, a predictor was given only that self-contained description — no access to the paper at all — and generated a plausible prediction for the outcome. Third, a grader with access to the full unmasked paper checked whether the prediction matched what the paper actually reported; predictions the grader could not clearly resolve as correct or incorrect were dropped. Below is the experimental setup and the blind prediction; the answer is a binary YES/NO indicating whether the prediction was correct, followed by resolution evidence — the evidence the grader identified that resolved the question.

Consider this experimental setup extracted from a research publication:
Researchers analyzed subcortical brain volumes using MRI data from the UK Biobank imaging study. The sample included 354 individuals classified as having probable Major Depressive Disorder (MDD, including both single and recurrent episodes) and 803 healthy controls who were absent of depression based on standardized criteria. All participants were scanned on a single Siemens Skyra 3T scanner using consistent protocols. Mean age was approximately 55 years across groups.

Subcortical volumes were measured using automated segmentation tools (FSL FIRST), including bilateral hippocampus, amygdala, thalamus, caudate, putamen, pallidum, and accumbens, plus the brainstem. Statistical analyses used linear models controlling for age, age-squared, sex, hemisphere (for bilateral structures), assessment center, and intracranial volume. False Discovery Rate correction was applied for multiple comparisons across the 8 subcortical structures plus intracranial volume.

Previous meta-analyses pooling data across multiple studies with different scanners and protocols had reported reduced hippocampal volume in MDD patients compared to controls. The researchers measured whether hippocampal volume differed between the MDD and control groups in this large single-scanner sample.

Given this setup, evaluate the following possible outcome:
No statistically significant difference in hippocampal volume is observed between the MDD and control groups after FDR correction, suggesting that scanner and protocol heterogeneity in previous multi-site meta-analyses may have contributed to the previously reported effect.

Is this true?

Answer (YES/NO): YES